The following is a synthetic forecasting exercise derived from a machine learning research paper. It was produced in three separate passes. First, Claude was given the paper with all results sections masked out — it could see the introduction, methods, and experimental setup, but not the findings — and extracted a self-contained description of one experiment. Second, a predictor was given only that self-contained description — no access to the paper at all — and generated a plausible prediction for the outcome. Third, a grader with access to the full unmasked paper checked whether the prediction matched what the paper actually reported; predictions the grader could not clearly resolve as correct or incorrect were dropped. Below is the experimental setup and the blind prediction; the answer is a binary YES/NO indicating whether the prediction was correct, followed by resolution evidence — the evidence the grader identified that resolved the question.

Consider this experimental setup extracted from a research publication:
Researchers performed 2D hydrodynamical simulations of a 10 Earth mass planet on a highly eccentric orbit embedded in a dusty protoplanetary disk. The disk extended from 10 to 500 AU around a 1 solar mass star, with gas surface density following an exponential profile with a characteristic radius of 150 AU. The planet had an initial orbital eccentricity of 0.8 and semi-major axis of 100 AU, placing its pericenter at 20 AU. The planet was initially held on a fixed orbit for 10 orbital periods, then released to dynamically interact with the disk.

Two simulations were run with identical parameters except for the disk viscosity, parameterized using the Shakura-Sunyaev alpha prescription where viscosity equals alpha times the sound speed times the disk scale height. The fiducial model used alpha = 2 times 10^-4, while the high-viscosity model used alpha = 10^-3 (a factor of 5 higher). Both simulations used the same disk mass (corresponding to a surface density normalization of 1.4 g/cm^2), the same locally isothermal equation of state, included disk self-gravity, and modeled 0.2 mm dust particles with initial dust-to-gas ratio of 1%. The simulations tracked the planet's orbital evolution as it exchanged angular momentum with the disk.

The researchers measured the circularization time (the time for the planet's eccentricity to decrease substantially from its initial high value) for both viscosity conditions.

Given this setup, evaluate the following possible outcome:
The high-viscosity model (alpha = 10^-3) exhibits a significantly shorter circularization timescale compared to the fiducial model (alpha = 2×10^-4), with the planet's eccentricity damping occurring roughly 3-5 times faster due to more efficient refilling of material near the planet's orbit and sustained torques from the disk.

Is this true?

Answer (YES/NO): NO